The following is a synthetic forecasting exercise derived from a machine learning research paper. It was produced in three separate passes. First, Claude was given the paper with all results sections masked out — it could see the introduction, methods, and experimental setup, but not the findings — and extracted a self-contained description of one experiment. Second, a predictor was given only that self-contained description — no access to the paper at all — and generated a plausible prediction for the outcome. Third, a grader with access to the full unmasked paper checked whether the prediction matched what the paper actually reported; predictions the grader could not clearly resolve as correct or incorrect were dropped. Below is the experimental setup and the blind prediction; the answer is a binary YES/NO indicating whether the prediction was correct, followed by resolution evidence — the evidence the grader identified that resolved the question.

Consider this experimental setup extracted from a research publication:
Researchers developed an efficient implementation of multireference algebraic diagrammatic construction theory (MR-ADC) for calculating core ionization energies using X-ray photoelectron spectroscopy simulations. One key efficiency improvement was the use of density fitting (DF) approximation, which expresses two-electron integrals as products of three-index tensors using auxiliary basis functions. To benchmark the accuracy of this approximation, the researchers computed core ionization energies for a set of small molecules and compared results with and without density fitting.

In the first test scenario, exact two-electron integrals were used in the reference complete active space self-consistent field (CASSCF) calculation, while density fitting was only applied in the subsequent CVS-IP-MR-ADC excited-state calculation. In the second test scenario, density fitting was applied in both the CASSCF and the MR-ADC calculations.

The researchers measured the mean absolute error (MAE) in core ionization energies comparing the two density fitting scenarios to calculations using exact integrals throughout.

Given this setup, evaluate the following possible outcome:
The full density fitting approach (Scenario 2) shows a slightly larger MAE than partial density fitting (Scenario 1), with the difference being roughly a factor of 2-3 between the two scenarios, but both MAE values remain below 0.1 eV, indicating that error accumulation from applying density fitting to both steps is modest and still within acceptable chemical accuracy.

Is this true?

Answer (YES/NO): NO